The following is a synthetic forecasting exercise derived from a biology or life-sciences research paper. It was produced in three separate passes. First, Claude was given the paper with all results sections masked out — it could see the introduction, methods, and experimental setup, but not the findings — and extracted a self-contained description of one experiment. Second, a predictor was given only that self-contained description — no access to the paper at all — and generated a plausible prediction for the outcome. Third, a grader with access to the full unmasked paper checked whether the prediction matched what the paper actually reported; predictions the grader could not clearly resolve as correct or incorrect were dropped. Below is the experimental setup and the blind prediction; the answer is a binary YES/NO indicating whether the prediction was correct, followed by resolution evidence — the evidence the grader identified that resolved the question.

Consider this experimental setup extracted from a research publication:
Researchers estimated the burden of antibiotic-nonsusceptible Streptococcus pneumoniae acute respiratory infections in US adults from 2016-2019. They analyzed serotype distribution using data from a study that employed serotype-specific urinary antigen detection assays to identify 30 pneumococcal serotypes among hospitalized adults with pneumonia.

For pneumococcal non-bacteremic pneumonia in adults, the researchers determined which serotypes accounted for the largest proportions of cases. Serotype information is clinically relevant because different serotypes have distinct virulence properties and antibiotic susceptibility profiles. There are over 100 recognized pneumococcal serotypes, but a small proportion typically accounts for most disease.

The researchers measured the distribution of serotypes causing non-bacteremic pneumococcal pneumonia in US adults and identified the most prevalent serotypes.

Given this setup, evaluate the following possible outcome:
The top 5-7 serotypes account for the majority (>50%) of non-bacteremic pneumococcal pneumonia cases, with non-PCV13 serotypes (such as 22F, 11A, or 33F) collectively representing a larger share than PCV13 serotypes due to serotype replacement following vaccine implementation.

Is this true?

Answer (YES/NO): NO